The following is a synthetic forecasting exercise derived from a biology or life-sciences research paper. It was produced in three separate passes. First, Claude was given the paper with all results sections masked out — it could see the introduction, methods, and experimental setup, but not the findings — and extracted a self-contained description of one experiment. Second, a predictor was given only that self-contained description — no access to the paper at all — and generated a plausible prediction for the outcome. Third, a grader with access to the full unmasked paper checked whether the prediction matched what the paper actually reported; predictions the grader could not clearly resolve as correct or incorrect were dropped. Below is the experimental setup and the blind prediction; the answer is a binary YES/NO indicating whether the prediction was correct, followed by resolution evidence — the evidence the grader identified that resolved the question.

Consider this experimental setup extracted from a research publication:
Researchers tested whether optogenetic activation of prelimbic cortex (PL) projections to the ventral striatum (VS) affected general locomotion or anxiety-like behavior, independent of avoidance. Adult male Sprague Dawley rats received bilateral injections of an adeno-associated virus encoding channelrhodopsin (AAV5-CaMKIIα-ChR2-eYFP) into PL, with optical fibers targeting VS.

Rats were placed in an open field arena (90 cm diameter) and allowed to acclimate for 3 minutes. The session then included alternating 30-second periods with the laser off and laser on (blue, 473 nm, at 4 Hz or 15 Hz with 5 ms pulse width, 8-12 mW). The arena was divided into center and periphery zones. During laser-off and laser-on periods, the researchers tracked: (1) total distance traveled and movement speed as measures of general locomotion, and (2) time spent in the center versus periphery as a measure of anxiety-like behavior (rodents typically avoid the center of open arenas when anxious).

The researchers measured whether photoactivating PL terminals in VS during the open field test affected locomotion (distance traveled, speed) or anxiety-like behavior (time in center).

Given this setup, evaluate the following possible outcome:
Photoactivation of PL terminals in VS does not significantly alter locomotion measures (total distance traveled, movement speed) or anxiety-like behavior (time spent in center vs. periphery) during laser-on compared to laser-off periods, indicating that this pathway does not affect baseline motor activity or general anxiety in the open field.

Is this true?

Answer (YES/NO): YES